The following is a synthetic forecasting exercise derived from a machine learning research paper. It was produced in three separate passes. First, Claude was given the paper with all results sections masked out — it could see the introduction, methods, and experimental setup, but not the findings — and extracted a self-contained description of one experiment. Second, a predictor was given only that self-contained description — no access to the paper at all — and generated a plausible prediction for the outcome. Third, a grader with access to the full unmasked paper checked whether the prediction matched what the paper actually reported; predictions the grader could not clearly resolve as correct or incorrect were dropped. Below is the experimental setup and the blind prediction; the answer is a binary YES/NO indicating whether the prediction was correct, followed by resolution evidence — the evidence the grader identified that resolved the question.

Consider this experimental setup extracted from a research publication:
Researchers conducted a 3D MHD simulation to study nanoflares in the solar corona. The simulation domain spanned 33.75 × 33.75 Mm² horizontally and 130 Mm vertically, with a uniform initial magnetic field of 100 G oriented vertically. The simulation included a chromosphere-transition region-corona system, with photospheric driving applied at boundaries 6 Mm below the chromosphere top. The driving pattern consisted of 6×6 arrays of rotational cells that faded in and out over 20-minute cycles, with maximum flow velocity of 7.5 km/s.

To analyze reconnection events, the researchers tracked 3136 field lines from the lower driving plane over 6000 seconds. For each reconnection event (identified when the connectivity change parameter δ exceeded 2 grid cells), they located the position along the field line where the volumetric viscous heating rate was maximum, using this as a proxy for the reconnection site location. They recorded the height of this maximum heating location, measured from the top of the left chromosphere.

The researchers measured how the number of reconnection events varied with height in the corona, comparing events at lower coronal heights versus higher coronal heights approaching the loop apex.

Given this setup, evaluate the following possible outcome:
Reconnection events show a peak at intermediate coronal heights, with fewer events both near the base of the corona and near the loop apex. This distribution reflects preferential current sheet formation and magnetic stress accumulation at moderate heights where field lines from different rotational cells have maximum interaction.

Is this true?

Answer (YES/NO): NO